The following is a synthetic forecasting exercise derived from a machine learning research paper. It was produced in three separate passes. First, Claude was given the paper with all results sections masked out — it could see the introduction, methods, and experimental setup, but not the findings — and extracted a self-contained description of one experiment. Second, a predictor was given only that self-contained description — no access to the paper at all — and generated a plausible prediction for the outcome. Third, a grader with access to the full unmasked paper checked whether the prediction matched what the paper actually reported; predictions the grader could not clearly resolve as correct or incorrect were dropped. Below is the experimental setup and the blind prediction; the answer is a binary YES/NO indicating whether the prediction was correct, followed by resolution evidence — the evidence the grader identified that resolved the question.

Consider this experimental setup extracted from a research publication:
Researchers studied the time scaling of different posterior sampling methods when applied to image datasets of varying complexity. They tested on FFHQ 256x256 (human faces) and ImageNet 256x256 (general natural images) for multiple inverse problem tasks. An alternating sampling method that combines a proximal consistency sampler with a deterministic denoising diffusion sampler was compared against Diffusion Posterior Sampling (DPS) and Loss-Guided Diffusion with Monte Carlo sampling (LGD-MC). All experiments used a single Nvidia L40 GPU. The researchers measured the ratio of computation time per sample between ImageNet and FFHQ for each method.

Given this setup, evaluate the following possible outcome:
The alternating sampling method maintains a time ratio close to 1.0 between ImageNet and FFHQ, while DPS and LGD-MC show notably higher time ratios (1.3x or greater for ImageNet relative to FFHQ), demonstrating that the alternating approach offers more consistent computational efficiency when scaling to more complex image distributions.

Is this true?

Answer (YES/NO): NO